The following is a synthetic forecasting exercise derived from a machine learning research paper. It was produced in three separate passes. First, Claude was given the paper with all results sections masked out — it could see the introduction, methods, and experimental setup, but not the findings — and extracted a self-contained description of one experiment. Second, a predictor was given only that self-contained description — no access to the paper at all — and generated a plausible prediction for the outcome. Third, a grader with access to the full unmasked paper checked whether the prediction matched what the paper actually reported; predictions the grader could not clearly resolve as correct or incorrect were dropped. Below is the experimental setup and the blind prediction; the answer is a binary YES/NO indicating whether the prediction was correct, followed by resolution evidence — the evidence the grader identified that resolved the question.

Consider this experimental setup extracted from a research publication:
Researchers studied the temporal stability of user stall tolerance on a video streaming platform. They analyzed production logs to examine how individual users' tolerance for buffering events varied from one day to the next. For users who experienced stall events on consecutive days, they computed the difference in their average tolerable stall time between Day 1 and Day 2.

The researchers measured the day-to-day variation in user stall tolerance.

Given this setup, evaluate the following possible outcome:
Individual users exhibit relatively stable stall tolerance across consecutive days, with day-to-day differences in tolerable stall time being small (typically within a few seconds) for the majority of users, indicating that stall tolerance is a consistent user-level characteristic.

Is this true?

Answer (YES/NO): YES